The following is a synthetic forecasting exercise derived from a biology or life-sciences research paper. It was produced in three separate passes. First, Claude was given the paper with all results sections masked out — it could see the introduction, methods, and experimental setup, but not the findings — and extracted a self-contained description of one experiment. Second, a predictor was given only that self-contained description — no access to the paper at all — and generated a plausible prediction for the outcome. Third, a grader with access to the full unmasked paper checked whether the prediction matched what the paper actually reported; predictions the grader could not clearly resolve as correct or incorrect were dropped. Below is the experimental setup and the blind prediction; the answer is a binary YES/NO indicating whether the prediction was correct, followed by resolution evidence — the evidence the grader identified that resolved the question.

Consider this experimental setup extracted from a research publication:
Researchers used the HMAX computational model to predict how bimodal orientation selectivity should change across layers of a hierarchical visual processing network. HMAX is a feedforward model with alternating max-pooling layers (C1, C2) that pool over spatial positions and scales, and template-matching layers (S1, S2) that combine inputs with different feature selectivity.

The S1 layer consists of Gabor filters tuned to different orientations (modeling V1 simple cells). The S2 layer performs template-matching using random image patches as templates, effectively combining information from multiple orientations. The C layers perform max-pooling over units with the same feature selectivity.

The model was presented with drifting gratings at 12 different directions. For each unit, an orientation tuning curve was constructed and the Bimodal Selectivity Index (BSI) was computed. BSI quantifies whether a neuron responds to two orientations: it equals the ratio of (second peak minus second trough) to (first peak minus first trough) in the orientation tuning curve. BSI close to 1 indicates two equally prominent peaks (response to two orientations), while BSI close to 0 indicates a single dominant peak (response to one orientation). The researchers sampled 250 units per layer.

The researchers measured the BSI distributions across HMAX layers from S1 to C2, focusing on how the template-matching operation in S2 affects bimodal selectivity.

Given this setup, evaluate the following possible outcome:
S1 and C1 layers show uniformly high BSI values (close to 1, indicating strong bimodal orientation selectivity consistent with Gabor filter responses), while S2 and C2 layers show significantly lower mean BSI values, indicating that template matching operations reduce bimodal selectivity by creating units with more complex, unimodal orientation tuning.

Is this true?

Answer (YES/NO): NO